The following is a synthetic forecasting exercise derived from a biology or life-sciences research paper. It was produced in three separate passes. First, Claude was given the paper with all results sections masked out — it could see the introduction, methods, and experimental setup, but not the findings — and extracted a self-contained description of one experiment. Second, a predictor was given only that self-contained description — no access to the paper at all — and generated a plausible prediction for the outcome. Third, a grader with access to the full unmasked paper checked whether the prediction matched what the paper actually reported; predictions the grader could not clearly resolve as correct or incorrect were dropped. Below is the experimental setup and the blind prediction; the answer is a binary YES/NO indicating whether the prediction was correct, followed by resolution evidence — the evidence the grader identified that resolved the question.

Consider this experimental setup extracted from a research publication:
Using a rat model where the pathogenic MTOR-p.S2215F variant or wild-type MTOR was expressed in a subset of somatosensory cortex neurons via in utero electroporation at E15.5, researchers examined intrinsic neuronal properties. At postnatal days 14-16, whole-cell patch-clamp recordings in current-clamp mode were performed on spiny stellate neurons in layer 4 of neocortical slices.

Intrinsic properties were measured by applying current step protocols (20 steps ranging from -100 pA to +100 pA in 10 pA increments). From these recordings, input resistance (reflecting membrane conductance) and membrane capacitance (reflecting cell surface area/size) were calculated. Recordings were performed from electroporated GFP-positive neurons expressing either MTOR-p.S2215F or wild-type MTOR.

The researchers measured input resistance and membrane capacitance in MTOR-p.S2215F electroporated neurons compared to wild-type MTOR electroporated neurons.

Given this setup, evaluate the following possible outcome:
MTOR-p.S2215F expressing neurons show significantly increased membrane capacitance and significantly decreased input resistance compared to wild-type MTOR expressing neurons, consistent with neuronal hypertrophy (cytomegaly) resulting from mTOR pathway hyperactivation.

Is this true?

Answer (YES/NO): YES